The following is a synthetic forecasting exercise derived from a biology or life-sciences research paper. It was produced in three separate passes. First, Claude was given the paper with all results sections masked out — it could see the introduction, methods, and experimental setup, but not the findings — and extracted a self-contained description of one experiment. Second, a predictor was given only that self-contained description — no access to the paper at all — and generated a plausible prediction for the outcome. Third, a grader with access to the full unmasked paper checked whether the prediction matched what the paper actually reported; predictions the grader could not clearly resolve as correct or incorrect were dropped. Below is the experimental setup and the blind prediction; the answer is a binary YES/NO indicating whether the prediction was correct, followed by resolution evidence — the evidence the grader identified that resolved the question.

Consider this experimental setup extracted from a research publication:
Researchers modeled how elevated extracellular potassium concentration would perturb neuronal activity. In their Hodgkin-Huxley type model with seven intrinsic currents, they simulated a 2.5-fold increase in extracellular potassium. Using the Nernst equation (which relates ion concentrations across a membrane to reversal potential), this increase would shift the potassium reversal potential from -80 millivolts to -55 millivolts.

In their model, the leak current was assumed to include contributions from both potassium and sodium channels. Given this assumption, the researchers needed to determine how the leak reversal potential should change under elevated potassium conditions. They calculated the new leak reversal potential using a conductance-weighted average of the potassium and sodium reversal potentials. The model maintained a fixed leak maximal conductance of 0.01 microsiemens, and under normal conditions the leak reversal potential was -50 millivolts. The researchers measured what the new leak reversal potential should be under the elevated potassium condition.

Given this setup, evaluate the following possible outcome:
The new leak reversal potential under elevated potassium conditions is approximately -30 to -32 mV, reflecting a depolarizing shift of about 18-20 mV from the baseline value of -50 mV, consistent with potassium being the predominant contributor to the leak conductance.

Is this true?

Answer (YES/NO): YES